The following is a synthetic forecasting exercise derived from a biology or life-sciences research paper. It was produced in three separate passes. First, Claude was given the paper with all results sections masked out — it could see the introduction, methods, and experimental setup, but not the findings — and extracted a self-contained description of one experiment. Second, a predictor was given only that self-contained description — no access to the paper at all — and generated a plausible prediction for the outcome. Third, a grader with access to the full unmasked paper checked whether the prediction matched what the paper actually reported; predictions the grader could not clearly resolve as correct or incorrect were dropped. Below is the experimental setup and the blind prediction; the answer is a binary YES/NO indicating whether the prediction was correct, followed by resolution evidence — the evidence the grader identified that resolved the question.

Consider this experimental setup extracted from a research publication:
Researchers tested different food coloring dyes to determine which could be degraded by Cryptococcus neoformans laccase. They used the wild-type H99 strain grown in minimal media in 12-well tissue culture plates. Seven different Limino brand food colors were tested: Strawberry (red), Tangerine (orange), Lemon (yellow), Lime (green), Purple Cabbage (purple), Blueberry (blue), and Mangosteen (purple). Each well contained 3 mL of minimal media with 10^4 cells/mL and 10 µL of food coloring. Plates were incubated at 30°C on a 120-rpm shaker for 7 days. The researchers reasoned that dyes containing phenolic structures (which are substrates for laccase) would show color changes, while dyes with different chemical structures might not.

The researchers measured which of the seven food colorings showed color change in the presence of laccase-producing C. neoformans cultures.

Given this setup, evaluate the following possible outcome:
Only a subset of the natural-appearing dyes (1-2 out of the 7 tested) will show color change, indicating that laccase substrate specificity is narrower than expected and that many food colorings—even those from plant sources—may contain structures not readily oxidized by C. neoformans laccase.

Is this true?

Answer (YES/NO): NO